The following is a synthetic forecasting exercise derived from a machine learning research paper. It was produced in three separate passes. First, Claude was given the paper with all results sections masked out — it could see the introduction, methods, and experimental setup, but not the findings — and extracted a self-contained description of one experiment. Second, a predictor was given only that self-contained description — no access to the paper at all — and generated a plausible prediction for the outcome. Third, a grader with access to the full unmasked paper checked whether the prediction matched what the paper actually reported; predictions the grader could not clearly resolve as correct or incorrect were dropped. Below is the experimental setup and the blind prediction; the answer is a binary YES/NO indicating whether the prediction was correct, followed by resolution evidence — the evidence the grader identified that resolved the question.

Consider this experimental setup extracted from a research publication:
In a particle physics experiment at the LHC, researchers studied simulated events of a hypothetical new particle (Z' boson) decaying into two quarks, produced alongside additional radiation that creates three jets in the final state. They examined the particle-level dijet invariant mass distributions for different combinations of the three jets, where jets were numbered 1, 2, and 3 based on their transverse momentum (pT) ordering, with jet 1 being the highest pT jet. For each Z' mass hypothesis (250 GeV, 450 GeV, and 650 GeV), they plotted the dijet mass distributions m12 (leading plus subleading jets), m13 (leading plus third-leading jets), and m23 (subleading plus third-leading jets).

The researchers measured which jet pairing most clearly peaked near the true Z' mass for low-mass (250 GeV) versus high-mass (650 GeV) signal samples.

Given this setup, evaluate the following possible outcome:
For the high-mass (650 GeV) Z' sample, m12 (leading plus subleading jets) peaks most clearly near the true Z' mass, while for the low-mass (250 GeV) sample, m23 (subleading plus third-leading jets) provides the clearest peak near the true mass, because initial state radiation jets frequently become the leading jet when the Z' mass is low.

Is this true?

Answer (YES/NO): NO